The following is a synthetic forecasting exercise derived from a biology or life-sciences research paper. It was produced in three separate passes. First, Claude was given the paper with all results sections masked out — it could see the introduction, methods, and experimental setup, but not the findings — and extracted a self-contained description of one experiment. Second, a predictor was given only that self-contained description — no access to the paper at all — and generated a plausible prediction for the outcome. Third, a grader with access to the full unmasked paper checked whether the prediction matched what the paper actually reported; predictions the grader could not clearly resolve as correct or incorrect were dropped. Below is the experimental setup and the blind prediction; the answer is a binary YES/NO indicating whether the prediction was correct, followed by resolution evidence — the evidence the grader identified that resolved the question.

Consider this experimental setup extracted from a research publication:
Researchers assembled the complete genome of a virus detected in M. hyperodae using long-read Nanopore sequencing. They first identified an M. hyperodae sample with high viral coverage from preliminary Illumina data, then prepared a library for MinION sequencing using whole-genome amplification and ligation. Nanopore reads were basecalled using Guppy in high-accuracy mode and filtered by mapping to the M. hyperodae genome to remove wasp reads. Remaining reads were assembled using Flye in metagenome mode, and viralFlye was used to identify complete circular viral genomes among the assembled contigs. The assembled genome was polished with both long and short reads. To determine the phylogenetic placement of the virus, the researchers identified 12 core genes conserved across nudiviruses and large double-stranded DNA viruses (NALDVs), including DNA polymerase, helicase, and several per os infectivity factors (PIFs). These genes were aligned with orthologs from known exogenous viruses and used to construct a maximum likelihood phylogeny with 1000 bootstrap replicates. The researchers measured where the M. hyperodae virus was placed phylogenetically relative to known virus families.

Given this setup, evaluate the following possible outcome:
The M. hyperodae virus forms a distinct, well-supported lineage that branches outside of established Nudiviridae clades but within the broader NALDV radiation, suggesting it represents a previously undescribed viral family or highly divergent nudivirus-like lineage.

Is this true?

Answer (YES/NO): YES